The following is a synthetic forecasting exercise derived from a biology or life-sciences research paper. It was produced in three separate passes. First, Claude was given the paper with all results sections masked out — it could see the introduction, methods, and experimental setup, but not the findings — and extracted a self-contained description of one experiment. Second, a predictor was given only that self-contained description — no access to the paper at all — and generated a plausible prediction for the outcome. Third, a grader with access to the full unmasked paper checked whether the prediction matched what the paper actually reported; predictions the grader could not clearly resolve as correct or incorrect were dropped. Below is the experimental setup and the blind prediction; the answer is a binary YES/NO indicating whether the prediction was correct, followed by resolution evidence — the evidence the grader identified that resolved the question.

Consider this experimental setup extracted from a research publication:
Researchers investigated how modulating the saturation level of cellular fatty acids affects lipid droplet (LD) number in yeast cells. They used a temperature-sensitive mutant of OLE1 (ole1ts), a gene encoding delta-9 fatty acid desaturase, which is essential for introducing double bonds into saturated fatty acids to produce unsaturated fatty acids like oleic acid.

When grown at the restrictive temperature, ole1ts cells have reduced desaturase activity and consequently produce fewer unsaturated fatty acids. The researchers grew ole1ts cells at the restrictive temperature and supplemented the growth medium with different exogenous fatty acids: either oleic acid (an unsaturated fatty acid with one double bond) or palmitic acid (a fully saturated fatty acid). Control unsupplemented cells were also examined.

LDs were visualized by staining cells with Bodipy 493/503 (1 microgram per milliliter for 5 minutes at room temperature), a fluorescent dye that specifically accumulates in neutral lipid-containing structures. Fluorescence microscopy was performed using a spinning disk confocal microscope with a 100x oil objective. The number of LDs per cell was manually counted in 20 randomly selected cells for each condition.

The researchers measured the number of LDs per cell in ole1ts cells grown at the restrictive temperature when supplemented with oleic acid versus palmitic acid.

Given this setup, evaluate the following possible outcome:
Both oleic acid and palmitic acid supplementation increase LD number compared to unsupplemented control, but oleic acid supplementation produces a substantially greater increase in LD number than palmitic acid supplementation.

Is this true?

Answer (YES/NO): NO